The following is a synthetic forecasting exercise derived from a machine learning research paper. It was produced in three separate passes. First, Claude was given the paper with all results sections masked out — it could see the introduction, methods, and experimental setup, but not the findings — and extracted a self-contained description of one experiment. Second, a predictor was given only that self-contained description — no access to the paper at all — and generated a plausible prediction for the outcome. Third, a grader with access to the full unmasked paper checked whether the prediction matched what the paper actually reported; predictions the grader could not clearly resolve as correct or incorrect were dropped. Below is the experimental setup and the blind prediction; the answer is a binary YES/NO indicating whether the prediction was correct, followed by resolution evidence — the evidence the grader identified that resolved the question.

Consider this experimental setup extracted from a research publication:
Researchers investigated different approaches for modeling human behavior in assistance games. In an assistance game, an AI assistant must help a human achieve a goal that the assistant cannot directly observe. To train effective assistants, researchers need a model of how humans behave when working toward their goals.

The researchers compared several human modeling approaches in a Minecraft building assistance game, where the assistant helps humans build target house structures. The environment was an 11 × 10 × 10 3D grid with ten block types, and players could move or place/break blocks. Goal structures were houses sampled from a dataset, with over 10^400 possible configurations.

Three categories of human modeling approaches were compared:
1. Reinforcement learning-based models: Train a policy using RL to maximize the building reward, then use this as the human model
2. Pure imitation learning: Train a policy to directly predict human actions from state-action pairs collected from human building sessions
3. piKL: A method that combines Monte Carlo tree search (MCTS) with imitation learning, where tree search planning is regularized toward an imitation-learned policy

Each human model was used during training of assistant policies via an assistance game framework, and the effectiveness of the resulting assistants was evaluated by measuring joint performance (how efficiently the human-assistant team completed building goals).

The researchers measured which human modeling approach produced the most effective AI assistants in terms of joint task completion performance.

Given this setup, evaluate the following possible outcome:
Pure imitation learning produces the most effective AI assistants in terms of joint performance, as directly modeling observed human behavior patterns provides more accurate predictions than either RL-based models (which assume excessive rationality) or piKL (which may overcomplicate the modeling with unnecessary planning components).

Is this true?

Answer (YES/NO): NO